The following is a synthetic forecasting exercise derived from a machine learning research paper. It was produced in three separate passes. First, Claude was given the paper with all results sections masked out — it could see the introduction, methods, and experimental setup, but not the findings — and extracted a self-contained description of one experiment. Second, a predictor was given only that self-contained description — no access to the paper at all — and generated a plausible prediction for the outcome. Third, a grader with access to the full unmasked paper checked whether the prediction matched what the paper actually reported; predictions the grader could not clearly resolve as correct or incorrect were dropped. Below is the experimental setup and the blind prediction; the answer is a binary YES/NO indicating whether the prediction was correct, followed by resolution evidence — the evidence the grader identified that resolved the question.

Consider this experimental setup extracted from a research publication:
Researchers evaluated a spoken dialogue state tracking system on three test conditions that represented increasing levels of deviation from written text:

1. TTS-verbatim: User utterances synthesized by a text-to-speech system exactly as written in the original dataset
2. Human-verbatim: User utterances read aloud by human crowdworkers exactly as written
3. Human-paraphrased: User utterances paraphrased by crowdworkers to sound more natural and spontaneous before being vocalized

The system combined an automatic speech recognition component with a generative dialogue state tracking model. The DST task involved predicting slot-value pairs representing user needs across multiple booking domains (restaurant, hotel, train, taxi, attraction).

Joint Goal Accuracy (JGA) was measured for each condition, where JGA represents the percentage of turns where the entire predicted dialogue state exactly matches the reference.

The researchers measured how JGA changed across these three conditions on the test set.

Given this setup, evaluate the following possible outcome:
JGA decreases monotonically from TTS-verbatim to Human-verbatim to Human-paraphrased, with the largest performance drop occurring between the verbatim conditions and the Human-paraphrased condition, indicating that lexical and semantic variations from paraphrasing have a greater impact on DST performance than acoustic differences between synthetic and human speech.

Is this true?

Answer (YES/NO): NO